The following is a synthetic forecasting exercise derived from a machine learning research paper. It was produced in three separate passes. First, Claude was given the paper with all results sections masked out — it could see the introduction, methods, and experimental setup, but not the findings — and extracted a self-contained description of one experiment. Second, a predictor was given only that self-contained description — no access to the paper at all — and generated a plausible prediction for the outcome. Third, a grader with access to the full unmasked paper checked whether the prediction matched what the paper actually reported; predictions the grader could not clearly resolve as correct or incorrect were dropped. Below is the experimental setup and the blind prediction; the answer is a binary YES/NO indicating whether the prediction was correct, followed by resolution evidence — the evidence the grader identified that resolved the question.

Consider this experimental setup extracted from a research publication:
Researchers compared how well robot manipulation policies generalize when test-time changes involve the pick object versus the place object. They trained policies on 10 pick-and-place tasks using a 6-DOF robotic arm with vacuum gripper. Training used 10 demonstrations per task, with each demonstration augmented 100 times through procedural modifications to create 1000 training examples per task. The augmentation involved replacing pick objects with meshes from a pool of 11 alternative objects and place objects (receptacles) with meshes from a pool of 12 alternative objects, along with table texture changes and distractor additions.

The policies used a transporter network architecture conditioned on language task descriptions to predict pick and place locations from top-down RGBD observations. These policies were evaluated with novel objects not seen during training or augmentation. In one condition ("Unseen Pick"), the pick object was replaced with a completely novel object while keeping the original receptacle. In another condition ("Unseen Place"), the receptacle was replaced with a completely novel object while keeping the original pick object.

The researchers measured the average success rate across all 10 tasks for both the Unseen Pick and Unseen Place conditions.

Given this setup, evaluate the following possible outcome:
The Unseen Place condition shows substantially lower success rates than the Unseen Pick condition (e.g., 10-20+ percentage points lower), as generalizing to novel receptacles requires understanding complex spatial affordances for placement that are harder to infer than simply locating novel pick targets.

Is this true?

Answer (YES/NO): NO